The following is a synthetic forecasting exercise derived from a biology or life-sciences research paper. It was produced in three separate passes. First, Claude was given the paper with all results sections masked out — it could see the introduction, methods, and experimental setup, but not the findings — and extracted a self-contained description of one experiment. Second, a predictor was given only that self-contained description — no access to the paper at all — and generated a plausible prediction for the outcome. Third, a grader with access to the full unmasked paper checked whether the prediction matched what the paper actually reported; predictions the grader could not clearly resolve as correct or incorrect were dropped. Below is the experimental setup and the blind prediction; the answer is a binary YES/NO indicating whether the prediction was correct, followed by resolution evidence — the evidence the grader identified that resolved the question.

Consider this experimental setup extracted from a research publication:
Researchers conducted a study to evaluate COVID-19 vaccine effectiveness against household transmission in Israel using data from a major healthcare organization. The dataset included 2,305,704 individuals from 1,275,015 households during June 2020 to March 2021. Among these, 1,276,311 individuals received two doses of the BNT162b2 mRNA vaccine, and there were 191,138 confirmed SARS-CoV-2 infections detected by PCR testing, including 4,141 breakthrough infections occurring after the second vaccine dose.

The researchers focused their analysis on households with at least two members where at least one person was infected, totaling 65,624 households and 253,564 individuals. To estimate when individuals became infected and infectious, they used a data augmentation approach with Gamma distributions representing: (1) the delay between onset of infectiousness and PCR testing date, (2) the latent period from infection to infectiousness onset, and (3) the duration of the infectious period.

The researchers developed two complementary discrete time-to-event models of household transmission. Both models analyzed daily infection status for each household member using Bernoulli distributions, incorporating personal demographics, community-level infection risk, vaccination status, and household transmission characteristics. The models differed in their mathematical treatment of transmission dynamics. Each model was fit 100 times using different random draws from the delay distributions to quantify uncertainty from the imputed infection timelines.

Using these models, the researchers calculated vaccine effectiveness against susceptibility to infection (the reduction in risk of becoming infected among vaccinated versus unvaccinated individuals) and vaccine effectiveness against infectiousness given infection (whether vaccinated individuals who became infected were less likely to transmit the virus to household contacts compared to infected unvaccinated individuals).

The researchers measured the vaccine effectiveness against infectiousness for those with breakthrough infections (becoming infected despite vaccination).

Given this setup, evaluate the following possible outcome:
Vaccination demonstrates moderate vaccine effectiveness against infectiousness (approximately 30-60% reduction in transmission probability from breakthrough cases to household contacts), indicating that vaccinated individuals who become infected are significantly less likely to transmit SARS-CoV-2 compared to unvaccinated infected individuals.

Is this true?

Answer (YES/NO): YES